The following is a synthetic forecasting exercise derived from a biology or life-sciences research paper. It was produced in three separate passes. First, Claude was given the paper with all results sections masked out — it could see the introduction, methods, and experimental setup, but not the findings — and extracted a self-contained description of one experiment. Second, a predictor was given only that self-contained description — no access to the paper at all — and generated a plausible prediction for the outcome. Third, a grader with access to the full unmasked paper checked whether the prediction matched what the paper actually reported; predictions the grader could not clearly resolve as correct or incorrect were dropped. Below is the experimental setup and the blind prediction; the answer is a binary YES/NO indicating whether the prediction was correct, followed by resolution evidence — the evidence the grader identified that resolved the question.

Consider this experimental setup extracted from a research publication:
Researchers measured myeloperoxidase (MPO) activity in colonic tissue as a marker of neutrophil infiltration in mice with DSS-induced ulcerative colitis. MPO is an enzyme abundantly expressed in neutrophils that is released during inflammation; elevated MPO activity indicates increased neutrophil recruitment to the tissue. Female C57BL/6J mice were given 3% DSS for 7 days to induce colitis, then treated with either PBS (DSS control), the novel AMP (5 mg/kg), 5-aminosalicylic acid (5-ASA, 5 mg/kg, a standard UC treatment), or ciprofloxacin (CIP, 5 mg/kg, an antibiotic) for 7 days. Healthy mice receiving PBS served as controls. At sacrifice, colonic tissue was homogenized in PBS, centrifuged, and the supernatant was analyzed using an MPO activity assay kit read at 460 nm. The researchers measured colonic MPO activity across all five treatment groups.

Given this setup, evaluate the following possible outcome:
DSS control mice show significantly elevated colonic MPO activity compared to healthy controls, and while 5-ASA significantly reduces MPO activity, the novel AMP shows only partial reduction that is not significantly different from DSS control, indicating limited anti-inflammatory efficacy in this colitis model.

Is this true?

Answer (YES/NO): NO